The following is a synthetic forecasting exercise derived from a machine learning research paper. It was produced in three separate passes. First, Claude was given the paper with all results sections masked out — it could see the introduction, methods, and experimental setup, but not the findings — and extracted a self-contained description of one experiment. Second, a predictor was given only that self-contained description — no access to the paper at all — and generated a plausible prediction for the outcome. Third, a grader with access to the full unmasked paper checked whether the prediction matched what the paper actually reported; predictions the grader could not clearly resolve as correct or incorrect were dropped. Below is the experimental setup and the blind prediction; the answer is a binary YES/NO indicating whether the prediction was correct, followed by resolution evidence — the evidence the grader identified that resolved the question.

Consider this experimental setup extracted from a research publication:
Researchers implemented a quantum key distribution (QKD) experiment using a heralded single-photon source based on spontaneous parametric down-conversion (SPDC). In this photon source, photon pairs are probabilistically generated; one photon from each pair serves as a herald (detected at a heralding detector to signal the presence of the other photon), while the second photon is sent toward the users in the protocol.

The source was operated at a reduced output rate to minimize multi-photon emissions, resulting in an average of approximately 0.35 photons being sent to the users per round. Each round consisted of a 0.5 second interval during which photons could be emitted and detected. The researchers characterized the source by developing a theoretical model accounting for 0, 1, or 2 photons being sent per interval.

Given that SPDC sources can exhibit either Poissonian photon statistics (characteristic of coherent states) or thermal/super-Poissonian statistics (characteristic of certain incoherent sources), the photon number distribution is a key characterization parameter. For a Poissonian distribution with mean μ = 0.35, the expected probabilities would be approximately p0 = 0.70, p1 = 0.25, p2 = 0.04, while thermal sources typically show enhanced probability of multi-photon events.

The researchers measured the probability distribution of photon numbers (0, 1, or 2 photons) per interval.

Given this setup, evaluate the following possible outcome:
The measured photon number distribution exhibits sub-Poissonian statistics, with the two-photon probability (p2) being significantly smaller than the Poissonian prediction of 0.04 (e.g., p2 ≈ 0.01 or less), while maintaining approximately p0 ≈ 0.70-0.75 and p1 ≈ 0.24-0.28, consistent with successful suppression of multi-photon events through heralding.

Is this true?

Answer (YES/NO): NO